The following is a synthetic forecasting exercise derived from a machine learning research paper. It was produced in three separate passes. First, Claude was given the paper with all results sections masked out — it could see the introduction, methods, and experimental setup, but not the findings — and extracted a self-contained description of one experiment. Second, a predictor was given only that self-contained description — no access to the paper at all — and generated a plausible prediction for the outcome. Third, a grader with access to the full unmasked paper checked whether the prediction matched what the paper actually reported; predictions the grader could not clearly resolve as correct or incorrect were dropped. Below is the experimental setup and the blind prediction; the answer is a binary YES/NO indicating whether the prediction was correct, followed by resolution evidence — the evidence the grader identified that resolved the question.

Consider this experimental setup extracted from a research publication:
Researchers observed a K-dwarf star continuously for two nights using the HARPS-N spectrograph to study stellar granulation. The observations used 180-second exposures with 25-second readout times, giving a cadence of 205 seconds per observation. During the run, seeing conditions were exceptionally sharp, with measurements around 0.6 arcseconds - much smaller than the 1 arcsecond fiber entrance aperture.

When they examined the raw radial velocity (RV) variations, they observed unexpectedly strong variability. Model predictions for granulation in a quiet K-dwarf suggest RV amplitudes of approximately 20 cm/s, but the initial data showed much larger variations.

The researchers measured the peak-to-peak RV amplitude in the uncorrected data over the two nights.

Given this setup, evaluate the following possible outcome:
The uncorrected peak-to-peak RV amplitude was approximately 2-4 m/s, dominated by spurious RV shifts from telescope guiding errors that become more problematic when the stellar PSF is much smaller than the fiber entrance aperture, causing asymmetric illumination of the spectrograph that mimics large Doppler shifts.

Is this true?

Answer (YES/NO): NO